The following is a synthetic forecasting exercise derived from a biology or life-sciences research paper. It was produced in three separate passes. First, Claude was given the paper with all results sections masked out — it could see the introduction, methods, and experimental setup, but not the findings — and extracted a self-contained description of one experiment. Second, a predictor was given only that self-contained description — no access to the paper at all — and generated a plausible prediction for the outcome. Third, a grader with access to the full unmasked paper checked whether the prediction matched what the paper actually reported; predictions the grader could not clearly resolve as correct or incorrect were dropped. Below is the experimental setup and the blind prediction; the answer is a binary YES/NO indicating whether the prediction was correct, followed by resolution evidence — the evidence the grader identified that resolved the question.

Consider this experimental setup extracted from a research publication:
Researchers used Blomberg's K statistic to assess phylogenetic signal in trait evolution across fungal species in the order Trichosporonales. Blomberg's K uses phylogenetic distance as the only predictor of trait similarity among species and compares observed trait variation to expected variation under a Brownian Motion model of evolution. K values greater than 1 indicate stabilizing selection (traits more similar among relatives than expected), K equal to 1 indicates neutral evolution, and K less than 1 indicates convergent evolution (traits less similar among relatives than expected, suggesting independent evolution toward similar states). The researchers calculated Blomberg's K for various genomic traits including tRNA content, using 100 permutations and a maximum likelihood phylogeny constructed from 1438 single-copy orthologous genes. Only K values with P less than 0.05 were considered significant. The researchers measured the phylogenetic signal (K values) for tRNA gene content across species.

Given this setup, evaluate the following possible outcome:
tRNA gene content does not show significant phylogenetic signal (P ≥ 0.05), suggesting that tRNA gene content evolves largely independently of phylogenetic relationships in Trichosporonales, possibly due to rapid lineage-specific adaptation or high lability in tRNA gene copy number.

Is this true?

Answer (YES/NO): NO